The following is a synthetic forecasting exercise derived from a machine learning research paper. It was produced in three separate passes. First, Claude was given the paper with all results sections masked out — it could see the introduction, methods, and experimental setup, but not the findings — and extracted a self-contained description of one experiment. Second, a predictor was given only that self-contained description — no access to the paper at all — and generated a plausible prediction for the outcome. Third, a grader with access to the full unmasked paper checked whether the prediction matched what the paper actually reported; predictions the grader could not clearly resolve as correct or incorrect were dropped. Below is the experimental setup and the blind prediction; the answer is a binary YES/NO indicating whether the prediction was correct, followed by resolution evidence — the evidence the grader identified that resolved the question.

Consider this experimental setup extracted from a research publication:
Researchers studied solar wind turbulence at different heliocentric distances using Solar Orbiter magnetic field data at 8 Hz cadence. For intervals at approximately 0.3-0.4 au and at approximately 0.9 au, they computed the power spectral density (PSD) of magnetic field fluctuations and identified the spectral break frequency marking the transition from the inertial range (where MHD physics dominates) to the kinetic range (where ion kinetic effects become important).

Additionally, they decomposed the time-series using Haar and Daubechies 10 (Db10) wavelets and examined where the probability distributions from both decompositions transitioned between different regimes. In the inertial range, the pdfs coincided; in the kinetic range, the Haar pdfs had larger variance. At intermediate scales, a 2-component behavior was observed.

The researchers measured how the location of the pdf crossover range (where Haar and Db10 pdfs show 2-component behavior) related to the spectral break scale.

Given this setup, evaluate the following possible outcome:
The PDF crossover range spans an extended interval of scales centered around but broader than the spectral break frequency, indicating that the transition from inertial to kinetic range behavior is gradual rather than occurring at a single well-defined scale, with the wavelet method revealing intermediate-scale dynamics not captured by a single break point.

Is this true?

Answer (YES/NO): YES